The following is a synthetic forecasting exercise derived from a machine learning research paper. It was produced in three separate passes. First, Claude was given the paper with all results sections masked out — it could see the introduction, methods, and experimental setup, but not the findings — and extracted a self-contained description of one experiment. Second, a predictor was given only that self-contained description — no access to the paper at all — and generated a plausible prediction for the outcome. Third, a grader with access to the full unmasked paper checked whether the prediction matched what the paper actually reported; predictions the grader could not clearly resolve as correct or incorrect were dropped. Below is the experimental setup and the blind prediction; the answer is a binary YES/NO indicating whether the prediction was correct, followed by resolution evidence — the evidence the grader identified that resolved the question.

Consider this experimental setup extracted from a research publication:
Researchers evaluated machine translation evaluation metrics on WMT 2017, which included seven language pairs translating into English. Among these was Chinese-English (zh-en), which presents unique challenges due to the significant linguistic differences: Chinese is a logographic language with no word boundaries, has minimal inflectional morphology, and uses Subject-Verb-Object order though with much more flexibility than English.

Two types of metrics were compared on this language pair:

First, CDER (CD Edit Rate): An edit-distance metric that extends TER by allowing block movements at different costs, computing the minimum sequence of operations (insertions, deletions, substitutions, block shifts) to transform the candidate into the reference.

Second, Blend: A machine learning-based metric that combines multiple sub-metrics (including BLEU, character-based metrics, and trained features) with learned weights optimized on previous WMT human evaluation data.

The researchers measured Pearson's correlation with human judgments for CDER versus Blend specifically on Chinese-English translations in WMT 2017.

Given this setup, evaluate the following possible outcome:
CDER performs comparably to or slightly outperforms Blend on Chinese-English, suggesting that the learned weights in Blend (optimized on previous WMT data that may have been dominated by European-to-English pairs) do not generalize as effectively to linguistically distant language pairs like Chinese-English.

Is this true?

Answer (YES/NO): YES